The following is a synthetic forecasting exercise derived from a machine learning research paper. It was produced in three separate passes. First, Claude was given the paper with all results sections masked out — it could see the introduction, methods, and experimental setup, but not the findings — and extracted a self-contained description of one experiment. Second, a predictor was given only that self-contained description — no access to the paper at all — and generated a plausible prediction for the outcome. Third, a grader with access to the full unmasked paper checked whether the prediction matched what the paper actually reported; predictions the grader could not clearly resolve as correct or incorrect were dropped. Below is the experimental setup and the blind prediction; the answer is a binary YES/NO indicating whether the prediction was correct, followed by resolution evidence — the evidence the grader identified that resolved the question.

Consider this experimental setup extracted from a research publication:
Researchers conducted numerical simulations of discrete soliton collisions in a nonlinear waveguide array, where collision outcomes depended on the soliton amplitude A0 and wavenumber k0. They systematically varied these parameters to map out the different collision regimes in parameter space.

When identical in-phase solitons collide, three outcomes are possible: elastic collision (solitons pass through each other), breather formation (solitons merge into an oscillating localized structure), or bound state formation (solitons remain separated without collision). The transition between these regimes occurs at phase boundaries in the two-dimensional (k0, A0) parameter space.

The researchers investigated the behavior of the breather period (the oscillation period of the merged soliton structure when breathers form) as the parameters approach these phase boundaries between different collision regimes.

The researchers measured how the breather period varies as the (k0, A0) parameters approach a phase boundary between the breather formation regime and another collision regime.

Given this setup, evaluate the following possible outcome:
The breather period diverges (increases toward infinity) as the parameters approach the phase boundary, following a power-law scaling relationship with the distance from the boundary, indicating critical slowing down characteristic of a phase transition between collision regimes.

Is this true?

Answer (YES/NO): NO